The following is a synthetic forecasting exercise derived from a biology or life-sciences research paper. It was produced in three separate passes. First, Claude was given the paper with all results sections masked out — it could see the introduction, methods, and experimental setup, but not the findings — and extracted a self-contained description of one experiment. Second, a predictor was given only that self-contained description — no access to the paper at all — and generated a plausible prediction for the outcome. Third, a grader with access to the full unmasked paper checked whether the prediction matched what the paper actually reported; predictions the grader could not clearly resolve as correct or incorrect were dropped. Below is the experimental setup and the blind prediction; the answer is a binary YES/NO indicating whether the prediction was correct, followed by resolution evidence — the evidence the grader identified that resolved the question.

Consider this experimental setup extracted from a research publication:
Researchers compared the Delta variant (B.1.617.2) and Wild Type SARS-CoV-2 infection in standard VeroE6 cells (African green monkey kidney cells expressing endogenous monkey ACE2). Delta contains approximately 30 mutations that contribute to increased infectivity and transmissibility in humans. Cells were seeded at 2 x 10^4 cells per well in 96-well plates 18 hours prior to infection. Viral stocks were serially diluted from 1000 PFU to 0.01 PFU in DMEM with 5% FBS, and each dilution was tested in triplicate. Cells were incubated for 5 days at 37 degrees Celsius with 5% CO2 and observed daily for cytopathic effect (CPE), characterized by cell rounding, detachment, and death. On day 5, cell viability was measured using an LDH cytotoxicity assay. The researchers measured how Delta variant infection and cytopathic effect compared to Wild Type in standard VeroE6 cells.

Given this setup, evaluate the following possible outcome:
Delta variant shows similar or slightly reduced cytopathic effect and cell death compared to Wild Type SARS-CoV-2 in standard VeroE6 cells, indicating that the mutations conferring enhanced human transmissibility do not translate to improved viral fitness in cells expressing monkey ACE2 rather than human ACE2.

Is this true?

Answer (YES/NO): NO